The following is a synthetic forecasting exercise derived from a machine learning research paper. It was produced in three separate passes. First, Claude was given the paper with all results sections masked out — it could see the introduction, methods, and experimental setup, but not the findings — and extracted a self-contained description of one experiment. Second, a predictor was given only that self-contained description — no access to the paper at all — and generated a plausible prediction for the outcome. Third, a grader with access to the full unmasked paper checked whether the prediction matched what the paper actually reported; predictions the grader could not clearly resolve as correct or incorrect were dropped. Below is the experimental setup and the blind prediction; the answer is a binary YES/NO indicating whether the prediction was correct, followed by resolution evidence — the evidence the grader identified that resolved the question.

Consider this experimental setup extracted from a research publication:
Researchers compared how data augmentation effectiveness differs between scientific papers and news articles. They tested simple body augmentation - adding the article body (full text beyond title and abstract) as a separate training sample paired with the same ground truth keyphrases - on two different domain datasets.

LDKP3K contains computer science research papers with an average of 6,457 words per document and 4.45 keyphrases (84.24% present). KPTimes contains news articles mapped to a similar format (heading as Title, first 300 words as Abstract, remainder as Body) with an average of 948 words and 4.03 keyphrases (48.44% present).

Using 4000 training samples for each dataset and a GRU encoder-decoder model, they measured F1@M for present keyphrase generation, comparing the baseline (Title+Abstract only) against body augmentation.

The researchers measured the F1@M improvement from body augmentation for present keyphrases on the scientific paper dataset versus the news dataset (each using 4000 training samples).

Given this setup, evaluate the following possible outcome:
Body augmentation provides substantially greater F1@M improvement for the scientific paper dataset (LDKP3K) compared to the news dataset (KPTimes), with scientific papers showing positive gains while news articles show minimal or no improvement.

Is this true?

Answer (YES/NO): NO